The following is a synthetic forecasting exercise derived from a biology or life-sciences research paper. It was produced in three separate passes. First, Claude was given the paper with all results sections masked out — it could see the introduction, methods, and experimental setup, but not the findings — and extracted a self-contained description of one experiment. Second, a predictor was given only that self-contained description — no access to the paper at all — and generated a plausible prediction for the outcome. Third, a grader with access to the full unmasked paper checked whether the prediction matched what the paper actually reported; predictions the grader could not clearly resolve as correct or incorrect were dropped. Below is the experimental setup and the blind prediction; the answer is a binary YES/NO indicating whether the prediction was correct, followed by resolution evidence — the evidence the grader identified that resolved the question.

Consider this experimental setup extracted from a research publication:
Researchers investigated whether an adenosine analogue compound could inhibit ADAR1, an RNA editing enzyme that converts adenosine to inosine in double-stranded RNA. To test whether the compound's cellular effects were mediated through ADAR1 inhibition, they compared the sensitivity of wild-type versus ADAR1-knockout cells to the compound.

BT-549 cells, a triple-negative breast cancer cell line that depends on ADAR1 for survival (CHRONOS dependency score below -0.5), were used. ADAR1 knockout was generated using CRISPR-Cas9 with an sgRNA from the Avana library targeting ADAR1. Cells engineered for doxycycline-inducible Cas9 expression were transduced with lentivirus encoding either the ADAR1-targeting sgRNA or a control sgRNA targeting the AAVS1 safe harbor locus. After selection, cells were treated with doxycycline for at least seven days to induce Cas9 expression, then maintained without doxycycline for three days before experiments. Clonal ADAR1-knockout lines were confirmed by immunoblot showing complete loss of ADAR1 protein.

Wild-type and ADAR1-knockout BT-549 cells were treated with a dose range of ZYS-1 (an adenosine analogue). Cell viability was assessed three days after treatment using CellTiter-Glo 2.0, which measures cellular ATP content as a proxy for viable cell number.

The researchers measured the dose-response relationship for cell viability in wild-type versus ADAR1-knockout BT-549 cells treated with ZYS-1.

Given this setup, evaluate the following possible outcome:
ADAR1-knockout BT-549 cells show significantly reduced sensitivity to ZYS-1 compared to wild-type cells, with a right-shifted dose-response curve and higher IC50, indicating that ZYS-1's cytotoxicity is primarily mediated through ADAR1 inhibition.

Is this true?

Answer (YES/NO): NO